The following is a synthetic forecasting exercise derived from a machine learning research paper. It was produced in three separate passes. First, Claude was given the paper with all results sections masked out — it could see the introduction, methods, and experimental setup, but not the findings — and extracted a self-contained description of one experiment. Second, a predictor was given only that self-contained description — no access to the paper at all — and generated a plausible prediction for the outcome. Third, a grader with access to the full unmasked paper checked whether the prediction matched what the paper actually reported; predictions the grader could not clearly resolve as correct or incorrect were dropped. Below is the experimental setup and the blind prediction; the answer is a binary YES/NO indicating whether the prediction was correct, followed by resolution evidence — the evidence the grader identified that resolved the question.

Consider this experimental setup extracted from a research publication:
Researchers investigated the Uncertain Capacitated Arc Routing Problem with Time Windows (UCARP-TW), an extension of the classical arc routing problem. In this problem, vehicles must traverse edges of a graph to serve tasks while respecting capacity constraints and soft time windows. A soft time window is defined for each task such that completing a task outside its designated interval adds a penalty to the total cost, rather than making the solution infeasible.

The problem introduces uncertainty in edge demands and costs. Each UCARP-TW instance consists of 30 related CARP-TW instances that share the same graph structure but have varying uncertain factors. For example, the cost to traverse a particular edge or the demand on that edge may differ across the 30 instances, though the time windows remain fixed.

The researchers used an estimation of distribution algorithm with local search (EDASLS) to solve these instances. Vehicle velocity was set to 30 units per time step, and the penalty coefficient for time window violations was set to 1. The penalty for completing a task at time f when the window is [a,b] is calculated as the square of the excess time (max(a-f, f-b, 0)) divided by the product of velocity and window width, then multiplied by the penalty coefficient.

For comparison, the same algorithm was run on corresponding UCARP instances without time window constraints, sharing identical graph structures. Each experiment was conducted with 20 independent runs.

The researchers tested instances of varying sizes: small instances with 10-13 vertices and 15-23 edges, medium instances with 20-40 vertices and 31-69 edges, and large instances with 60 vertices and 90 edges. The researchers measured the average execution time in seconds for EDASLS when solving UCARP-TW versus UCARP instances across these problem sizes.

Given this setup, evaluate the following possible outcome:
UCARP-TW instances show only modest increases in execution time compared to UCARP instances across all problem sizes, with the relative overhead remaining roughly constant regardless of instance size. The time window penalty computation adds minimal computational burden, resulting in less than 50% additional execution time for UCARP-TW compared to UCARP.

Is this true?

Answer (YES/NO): NO